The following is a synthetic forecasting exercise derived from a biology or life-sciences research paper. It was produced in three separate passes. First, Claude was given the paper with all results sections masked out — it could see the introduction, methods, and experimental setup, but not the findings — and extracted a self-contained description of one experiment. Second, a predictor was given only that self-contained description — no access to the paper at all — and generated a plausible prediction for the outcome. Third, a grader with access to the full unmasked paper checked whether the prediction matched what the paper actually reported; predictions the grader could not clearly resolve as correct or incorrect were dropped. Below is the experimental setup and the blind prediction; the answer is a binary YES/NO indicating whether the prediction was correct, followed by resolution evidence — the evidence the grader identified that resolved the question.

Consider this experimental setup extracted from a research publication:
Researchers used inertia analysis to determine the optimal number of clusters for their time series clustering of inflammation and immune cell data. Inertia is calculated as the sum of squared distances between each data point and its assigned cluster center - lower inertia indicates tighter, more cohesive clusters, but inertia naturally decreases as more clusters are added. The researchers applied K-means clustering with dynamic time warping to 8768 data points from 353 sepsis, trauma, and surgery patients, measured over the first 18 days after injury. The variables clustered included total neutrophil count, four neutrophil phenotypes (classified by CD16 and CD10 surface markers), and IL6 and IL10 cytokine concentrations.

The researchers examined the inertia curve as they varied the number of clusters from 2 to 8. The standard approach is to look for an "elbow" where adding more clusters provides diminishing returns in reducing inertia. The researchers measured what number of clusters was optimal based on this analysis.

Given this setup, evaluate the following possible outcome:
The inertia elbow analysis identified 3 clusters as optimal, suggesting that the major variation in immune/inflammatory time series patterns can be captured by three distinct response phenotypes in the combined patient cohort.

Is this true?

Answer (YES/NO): NO